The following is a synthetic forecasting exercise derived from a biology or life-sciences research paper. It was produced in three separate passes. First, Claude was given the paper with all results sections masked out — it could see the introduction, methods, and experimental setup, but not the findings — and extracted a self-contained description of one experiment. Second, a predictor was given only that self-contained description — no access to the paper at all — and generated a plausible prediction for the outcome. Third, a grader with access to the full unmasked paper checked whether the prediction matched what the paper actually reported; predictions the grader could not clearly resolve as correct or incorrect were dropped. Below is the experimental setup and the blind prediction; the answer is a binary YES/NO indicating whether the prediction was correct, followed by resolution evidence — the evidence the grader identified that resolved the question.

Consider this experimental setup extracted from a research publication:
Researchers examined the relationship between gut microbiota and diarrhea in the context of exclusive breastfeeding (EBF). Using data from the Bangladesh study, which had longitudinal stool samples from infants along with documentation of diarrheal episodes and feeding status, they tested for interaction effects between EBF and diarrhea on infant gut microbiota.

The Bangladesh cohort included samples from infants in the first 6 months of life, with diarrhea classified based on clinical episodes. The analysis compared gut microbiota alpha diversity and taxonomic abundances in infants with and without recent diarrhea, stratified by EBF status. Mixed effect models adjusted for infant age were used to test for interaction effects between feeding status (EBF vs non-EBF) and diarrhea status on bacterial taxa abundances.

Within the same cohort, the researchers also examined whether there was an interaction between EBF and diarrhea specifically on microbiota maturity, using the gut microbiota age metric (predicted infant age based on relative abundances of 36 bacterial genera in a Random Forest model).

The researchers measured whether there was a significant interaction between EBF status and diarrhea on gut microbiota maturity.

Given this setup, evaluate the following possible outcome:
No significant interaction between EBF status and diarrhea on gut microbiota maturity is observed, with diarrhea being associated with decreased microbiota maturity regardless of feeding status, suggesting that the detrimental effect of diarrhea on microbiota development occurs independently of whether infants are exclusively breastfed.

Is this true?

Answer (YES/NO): NO